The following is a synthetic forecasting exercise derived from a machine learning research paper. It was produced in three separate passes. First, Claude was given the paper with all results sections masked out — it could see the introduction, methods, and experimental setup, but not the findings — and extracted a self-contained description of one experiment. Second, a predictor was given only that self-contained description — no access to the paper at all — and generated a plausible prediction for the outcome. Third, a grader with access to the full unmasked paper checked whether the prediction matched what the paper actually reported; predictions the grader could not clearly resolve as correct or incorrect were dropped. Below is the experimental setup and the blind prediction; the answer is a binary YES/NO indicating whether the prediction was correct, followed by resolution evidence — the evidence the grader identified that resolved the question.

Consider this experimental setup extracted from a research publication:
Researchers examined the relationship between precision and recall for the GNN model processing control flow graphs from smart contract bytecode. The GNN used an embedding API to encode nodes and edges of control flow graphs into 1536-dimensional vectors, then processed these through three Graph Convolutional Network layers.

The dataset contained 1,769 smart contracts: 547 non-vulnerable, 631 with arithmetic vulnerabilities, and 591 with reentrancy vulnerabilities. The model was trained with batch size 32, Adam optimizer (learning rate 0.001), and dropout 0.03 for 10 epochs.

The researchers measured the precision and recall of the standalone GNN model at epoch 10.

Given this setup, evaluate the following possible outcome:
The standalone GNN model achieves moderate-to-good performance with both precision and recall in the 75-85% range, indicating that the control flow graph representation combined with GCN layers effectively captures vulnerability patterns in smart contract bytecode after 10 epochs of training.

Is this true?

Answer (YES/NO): NO